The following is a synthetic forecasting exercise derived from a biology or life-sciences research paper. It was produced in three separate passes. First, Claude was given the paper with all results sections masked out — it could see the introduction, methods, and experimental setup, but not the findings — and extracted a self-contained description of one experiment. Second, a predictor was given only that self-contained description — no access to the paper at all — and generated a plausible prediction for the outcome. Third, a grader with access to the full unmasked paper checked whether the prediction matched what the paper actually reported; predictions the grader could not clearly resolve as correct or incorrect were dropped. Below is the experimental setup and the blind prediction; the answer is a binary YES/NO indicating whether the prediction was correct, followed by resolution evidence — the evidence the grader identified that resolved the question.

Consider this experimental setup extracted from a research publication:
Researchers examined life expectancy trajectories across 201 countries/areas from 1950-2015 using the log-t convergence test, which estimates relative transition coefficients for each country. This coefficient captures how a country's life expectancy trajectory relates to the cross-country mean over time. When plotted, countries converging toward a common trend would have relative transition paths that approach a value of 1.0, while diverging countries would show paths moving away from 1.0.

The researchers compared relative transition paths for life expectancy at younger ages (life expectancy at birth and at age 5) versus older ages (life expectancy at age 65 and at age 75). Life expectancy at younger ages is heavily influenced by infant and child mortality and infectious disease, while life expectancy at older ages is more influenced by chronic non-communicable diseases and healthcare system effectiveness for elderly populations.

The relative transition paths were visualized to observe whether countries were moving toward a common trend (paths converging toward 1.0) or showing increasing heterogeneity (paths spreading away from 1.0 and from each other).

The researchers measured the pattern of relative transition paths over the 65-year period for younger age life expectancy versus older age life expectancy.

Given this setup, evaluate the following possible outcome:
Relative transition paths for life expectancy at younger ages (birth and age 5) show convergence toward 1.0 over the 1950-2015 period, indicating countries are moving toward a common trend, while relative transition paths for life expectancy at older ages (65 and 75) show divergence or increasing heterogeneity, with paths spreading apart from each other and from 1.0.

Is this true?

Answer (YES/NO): YES